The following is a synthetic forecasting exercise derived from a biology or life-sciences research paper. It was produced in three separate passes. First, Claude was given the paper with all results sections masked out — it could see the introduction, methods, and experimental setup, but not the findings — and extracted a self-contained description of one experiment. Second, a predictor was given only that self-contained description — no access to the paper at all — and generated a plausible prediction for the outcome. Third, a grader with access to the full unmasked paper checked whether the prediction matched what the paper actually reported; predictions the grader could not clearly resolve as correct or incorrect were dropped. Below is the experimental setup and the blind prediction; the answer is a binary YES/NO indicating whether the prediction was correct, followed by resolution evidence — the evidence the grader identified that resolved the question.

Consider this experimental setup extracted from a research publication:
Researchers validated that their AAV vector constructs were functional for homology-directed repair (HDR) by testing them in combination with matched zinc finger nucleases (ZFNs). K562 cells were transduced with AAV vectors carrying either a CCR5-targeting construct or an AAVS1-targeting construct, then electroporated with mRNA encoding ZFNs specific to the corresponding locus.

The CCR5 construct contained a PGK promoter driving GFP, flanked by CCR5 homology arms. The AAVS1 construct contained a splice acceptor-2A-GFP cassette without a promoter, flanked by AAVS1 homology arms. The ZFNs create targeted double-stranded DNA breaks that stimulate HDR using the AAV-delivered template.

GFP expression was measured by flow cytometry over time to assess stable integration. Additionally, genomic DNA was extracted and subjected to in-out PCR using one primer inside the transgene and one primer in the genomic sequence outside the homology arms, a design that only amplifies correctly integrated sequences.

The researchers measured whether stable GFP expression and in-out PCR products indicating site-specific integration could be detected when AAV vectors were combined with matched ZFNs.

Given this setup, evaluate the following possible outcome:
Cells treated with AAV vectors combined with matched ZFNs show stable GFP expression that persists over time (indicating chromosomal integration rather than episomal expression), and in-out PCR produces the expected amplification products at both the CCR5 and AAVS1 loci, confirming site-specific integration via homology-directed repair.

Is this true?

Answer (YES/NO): YES